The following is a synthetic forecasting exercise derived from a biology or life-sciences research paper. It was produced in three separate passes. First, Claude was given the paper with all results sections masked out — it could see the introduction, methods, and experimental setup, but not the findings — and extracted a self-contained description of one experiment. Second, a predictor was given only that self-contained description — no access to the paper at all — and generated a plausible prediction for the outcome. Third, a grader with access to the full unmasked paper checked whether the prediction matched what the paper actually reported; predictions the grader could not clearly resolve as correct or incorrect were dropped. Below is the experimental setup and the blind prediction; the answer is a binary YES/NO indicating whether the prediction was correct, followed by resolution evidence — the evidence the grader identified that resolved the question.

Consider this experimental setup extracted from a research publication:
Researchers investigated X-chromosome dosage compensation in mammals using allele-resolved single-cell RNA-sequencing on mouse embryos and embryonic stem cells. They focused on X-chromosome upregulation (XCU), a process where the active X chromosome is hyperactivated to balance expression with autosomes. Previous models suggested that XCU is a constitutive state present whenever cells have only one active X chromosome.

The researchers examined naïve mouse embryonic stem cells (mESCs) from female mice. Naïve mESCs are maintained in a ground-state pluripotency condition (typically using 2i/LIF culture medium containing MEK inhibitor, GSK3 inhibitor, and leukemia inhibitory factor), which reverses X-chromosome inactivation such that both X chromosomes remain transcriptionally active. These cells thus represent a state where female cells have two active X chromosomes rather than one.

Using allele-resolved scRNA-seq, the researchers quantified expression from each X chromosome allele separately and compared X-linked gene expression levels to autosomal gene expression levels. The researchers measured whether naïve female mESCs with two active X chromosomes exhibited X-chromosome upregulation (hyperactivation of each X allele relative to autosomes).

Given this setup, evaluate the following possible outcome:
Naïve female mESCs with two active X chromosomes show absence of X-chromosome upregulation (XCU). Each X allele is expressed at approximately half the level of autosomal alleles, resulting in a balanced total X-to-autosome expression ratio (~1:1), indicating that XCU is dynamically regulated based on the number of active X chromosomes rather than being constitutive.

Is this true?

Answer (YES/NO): YES